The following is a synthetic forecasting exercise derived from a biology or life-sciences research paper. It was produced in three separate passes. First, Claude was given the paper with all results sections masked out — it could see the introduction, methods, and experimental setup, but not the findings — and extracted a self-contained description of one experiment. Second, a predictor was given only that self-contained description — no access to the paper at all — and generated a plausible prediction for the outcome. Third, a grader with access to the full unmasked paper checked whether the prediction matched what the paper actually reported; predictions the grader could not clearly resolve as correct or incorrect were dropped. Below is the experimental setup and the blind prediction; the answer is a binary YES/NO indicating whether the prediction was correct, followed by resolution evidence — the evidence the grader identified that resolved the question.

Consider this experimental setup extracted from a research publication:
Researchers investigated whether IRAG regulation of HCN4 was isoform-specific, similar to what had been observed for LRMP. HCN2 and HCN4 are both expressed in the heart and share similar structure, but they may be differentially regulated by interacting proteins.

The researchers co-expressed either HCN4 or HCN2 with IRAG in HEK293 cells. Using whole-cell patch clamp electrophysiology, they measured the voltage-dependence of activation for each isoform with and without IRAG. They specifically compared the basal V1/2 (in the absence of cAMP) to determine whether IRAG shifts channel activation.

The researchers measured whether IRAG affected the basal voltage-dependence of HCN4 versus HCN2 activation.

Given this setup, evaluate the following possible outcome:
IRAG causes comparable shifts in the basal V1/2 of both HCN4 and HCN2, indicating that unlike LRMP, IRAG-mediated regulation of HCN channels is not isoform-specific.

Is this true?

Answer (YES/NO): NO